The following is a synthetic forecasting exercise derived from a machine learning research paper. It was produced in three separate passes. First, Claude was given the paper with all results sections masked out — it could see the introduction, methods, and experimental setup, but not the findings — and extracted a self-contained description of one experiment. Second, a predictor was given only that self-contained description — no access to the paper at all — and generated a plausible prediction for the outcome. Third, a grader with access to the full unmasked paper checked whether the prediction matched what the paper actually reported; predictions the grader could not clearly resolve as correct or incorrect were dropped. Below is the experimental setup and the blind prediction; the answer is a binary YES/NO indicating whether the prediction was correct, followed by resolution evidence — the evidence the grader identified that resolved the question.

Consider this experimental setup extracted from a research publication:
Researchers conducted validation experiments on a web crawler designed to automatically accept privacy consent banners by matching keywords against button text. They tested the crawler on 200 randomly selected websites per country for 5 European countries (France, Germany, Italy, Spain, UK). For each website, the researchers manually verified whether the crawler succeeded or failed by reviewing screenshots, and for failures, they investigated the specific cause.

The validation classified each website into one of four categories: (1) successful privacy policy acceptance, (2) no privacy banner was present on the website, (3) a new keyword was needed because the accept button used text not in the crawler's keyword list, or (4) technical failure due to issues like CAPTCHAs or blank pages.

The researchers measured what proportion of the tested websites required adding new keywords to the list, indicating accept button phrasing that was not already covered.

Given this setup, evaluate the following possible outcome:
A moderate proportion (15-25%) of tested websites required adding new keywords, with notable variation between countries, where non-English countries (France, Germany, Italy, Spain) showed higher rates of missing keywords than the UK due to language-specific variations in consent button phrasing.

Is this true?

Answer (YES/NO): NO